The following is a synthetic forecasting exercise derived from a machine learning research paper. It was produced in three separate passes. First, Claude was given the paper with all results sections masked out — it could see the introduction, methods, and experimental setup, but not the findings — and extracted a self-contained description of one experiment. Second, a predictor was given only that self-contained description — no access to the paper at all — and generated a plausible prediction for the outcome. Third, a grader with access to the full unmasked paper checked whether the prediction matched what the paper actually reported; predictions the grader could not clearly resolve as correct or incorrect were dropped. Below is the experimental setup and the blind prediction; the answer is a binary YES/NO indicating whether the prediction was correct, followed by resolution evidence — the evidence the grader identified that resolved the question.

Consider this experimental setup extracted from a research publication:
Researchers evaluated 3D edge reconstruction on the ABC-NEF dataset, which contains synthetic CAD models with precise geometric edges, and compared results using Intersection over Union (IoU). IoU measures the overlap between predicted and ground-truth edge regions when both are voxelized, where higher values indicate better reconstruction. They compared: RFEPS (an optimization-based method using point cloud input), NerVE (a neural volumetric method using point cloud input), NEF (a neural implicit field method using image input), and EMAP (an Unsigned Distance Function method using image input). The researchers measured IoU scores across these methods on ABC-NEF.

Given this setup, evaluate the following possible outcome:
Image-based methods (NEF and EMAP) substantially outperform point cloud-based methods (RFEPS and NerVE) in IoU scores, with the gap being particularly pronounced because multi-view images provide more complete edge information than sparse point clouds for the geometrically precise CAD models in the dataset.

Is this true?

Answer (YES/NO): NO